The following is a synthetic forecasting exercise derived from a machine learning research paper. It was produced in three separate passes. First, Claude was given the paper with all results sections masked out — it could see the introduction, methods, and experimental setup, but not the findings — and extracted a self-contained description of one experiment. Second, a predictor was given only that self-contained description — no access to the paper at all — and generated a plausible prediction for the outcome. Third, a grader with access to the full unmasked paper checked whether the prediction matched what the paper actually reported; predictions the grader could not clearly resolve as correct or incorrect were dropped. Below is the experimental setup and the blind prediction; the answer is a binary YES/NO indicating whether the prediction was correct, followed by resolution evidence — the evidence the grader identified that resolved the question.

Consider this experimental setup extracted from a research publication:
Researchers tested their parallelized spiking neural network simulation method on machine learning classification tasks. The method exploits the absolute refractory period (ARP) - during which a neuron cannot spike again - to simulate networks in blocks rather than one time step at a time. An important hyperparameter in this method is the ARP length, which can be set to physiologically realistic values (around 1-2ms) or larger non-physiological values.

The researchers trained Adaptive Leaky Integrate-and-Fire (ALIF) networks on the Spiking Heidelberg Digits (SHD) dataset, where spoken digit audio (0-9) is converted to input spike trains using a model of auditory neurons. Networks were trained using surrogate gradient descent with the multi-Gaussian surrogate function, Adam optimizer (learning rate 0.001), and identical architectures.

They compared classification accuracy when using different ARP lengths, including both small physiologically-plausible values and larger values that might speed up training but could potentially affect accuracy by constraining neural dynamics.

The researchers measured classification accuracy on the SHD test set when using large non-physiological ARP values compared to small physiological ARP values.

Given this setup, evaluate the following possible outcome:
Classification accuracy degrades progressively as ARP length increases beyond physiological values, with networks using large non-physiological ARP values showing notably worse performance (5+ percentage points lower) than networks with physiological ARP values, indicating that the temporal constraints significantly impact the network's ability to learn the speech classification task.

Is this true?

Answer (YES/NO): NO